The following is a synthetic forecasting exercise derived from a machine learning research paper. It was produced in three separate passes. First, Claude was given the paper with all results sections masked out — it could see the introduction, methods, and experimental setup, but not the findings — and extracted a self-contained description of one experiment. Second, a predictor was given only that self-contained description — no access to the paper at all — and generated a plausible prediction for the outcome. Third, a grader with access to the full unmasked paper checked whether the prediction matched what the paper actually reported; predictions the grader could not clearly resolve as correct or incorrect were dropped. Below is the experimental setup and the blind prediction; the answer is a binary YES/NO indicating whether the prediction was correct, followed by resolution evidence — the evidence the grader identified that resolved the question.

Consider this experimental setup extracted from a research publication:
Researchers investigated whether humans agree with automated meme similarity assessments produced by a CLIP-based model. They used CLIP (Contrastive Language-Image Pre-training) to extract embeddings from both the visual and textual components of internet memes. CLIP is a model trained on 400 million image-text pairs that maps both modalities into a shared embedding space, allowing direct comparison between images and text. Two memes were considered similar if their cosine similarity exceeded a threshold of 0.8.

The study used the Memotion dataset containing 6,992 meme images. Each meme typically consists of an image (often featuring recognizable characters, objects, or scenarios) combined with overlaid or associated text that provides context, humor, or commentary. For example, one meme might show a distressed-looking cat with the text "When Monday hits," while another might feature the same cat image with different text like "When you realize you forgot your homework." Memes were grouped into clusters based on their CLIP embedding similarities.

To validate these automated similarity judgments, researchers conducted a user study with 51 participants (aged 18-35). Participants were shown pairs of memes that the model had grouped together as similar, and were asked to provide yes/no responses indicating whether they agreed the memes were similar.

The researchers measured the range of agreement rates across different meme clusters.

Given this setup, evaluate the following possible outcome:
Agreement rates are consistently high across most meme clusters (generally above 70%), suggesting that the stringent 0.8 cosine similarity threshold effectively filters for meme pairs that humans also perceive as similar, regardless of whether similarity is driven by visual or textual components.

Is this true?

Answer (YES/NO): NO